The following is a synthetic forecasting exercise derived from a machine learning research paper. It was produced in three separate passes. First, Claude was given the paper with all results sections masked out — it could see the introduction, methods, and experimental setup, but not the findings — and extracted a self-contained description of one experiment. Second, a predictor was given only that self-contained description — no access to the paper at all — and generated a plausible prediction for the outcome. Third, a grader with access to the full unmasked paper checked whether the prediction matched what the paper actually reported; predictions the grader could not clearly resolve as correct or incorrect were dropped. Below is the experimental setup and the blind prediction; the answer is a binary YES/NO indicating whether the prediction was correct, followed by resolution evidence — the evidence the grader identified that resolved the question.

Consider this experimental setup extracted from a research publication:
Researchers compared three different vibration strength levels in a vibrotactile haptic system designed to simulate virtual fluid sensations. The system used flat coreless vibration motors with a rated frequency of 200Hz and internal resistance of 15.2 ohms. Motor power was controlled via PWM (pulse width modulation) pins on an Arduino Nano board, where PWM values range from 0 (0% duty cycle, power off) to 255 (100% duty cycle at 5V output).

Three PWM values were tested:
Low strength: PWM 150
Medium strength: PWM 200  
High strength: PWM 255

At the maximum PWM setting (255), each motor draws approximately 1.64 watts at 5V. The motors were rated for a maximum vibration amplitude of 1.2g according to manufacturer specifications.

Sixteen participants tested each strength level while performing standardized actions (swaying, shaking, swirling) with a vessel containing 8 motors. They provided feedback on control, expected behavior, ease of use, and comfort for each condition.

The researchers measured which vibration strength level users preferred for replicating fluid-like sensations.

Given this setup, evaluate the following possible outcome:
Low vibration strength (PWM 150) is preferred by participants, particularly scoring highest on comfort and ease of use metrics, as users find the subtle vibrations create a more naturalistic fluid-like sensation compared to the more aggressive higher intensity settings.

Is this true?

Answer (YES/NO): NO